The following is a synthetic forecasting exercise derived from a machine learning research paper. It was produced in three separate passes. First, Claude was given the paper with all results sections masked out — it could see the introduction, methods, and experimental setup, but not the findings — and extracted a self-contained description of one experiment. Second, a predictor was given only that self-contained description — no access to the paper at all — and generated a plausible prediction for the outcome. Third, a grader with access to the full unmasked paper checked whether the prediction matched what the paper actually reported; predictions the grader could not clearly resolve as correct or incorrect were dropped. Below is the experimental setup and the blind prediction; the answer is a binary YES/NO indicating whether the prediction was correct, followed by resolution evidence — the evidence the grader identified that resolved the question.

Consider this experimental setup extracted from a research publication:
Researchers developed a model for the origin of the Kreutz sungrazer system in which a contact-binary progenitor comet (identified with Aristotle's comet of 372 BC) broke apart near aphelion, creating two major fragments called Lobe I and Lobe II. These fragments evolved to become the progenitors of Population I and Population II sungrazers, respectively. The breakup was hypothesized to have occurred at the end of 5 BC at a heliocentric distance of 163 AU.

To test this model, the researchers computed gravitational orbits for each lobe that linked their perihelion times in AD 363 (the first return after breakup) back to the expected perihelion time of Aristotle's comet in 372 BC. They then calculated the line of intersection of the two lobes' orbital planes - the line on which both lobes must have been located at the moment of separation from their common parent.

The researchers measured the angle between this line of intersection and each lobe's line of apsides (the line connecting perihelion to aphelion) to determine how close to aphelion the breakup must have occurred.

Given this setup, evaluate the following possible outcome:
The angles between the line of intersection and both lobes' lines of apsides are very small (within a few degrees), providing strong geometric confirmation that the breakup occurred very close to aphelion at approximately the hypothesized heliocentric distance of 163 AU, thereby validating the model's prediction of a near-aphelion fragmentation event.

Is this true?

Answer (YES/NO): YES